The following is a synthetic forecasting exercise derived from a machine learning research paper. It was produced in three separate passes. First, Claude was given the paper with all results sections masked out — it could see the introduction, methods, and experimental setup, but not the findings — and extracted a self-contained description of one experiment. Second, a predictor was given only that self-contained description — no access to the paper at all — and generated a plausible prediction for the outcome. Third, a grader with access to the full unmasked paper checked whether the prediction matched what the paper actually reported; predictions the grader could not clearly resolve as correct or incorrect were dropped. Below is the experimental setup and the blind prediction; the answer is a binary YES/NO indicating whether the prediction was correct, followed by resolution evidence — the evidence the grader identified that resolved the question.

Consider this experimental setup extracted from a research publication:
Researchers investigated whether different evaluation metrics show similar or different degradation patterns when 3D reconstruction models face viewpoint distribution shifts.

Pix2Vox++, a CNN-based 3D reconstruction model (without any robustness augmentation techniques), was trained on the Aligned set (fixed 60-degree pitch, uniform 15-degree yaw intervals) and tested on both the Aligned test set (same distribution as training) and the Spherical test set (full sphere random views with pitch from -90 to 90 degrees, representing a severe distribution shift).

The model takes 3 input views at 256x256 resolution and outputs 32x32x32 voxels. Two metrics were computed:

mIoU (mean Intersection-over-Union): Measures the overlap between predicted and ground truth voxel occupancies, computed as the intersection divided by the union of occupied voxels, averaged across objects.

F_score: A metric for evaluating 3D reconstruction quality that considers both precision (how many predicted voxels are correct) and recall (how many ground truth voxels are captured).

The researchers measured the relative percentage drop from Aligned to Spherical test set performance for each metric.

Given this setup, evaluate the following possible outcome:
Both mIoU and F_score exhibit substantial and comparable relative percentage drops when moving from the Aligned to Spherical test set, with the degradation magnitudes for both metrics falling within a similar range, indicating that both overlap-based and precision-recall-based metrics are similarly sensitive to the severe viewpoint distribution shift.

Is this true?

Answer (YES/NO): NO